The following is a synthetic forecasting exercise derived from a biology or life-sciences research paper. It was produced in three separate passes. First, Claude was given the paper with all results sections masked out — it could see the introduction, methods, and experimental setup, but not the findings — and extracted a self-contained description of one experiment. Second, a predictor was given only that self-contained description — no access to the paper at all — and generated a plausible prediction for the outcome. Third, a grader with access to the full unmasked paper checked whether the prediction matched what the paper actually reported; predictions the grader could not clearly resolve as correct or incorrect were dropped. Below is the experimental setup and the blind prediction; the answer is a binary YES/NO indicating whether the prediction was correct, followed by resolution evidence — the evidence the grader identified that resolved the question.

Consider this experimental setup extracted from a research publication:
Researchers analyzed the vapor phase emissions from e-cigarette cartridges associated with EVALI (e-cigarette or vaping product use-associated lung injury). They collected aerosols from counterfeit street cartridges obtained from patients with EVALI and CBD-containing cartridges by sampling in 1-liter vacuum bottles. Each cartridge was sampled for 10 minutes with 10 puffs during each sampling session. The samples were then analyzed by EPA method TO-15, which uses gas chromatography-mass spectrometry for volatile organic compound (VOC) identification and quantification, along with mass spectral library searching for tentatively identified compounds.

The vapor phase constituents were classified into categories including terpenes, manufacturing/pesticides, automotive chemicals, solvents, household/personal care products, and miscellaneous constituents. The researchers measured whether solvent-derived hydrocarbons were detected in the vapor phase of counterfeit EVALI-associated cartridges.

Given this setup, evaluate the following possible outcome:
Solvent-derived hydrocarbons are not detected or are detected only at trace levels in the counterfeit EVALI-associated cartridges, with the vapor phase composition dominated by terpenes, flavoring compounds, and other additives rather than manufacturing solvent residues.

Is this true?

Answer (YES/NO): NO